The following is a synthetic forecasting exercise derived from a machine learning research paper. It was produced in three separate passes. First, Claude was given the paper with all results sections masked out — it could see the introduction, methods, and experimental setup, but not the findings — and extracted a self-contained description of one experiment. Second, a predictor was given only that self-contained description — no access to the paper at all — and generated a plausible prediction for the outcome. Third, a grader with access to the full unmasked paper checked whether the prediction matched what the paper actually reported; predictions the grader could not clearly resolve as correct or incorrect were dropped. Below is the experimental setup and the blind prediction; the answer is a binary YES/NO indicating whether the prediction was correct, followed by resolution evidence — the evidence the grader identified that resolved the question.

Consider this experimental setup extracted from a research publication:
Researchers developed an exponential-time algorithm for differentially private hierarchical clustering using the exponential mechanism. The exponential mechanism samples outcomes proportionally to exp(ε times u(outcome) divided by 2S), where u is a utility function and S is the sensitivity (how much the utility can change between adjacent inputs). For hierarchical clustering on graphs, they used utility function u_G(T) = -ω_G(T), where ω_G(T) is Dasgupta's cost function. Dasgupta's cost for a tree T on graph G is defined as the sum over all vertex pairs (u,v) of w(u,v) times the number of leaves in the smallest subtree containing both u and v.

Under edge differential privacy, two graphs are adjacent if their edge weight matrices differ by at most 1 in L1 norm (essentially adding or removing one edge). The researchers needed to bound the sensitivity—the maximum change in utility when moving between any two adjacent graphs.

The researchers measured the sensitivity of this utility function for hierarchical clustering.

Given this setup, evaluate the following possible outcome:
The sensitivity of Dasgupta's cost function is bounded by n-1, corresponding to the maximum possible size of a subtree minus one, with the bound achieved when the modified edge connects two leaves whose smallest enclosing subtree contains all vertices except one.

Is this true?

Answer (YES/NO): NO